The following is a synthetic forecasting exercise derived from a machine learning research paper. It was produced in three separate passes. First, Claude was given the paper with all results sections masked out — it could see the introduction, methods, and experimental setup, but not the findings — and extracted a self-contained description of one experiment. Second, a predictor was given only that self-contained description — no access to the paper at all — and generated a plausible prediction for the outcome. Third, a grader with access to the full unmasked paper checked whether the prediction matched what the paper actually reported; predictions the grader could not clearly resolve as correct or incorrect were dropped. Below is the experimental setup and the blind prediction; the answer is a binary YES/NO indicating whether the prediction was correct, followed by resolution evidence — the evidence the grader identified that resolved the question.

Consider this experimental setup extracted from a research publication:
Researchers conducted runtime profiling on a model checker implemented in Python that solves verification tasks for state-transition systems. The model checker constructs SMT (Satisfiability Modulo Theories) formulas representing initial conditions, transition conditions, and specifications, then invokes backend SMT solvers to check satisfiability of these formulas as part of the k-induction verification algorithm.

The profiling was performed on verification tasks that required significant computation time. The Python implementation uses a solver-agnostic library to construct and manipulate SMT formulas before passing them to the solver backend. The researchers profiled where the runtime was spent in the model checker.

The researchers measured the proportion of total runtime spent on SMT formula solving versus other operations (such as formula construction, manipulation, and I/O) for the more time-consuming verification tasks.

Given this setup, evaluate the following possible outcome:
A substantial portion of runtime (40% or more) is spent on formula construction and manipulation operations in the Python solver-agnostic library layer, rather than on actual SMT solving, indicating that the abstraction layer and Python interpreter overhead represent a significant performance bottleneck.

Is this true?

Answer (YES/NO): NO